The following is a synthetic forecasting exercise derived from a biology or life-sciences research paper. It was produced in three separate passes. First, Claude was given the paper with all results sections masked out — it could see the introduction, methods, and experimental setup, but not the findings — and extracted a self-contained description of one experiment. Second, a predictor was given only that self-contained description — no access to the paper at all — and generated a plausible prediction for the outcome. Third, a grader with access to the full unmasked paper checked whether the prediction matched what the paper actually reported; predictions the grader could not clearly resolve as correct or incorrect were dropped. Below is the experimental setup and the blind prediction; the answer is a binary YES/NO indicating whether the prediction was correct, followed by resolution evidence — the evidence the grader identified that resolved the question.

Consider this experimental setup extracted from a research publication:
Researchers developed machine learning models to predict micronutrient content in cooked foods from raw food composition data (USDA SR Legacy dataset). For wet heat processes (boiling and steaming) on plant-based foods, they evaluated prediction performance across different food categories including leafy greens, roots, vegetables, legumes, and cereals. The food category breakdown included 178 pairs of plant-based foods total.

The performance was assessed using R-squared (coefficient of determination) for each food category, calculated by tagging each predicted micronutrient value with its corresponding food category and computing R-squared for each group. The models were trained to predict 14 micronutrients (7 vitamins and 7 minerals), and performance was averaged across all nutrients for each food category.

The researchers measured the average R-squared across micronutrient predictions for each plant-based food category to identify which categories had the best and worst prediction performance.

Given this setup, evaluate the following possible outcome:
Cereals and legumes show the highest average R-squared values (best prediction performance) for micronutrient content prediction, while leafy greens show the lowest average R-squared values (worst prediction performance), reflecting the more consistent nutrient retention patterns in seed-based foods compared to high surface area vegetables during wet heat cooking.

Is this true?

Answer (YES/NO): NO